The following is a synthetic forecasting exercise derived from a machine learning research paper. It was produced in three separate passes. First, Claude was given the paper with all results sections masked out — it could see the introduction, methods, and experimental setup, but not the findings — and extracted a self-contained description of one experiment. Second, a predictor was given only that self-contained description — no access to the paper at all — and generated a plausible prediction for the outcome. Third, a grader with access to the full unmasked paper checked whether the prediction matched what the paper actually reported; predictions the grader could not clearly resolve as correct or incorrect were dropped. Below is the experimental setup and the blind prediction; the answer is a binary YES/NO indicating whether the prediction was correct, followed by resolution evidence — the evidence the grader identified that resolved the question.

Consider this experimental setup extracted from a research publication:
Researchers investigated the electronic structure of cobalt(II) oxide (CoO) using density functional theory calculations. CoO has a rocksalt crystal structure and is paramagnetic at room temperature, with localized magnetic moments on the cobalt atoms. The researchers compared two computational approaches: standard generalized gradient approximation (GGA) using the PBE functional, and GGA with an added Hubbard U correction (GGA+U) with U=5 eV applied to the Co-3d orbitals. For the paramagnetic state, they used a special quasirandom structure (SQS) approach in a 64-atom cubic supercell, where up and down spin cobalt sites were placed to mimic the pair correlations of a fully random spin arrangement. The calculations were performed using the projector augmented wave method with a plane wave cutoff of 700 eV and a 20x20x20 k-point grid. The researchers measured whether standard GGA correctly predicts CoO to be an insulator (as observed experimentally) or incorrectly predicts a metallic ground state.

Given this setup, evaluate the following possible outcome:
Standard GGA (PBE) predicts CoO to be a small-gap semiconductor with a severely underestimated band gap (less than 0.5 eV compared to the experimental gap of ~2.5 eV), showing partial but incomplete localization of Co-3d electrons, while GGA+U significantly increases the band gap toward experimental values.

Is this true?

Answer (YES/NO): NO